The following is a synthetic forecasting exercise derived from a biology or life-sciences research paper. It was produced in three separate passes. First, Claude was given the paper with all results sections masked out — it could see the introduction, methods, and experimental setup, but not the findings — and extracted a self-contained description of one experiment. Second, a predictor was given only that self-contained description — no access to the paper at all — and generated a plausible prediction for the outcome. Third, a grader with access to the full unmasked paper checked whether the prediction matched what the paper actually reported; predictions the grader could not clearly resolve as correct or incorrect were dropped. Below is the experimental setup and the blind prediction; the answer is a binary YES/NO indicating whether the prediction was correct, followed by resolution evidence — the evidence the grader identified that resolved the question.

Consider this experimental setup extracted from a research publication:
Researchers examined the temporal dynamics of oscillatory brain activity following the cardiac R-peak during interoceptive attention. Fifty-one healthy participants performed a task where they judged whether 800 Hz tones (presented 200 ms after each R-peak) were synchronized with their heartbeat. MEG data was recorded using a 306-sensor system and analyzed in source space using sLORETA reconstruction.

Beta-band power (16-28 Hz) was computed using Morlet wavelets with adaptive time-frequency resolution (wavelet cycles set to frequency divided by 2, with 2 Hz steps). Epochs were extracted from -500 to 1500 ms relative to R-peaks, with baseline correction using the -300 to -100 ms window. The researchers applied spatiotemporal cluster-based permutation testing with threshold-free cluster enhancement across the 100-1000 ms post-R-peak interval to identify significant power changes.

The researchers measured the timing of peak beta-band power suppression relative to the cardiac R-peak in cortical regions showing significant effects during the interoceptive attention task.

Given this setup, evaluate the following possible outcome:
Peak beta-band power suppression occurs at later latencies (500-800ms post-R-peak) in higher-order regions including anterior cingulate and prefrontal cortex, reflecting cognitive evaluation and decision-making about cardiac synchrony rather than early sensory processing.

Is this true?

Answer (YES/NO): NO